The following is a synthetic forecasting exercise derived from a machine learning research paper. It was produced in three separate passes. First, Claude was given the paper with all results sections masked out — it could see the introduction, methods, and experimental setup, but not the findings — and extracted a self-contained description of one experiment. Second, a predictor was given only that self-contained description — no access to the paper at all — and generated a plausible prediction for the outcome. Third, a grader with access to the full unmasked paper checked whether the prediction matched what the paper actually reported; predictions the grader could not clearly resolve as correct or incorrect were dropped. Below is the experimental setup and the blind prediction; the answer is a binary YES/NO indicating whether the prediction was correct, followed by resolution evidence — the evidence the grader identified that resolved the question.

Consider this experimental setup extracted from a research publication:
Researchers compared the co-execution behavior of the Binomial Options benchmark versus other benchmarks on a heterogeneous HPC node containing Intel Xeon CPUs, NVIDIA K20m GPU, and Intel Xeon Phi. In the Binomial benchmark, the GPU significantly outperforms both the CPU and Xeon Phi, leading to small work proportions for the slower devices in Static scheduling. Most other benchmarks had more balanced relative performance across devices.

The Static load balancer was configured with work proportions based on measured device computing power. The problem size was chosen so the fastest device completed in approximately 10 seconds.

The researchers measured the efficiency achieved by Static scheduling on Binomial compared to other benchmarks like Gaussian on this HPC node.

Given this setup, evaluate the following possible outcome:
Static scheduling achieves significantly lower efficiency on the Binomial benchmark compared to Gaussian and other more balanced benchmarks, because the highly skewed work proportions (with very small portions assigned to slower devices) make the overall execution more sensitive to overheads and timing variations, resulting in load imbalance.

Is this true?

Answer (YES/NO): YES